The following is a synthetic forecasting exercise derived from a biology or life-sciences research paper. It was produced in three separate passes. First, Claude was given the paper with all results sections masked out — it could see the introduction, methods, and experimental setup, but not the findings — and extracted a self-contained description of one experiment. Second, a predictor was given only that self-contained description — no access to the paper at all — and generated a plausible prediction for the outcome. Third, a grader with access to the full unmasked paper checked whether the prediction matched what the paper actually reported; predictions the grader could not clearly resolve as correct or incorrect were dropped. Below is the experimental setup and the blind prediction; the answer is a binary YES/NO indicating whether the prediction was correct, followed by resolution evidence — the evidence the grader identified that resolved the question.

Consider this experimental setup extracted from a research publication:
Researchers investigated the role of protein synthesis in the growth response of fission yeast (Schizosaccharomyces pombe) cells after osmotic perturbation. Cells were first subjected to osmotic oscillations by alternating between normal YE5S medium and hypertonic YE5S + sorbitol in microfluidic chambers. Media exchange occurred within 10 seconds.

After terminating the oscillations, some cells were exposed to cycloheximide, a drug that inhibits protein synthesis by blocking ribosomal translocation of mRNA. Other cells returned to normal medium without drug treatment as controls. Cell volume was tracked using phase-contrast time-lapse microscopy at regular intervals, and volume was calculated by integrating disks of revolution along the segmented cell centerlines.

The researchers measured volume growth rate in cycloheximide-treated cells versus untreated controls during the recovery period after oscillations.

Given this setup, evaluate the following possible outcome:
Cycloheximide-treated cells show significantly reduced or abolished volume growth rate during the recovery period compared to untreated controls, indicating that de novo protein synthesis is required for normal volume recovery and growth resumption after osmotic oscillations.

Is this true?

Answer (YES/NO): NO